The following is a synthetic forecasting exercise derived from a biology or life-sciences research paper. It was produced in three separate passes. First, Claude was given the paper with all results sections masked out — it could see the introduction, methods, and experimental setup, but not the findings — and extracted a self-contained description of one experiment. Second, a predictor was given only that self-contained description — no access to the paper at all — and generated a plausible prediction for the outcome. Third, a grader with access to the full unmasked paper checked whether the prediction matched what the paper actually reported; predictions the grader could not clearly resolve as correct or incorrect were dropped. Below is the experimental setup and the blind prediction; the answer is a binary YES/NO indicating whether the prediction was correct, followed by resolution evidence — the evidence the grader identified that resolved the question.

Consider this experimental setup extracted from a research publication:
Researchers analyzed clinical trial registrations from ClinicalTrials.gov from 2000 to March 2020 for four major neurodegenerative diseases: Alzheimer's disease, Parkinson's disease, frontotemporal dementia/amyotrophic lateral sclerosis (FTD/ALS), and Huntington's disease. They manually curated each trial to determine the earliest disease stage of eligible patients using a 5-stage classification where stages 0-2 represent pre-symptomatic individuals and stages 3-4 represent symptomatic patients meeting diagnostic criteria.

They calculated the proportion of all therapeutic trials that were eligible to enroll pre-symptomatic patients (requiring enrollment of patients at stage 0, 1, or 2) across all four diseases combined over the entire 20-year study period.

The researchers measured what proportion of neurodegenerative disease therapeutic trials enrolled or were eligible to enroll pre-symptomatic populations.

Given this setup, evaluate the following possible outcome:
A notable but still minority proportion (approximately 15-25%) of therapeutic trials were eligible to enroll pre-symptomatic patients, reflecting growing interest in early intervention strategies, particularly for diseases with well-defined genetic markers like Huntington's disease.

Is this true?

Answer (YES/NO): NO